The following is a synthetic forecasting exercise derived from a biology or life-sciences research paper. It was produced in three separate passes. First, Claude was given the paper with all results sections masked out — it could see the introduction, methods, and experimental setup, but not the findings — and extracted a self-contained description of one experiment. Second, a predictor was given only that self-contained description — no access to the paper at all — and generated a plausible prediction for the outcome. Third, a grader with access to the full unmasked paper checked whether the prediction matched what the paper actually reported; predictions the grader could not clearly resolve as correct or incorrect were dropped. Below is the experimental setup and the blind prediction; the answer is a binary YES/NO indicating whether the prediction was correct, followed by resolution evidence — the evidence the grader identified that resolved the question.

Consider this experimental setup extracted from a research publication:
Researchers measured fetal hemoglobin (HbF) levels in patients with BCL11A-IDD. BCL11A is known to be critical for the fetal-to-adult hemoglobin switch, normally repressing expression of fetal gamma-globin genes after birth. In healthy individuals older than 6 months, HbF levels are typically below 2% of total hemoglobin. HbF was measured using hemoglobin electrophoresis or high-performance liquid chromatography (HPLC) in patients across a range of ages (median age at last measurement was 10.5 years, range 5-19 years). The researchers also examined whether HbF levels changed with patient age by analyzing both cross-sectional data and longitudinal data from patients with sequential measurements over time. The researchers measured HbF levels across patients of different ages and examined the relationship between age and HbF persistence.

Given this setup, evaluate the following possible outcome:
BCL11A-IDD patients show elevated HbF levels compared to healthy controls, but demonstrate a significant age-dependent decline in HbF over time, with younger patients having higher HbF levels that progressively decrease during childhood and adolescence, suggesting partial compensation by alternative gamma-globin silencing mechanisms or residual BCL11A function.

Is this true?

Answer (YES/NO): YES